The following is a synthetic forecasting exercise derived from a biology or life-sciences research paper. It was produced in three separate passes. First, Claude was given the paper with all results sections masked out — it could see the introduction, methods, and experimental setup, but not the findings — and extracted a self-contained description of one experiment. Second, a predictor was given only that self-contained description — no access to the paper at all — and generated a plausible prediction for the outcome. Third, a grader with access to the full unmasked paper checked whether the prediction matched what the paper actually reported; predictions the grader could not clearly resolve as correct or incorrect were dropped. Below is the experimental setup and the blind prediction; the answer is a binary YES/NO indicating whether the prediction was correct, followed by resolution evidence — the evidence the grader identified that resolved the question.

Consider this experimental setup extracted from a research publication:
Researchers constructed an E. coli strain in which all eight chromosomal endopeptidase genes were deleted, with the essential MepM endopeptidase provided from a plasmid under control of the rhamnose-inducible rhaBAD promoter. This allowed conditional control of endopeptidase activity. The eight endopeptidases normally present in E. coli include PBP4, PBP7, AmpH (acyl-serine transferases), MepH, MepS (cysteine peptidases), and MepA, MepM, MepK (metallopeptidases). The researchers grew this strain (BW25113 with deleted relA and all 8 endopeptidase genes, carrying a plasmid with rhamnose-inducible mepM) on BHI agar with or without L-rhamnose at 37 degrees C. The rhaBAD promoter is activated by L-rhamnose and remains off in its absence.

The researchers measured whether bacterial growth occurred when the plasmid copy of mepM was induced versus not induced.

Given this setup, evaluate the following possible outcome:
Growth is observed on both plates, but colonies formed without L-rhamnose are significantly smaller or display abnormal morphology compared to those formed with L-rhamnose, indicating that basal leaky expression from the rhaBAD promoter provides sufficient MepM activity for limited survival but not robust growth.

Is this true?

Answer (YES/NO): NO